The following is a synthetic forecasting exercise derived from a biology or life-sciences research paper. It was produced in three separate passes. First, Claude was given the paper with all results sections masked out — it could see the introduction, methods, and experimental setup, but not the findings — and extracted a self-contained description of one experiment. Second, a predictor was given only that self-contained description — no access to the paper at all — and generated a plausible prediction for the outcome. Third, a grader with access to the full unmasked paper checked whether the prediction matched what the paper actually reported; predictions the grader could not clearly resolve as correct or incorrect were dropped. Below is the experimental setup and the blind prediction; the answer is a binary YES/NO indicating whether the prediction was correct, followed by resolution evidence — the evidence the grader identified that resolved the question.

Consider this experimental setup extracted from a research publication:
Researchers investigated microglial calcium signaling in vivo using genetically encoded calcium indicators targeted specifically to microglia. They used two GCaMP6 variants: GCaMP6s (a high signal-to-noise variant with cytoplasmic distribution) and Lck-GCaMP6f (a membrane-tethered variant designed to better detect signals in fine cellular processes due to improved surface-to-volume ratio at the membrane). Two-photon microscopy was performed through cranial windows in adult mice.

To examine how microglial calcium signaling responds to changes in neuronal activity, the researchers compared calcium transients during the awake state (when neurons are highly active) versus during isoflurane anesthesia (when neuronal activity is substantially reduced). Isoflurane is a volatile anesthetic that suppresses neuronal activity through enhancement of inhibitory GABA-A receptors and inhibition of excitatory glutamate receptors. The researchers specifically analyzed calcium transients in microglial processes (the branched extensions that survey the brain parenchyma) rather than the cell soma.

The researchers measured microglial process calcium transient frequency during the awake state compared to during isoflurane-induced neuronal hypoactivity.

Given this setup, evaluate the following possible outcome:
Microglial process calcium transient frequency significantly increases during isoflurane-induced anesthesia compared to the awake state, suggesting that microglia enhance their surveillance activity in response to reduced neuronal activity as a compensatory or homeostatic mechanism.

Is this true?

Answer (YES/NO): YES